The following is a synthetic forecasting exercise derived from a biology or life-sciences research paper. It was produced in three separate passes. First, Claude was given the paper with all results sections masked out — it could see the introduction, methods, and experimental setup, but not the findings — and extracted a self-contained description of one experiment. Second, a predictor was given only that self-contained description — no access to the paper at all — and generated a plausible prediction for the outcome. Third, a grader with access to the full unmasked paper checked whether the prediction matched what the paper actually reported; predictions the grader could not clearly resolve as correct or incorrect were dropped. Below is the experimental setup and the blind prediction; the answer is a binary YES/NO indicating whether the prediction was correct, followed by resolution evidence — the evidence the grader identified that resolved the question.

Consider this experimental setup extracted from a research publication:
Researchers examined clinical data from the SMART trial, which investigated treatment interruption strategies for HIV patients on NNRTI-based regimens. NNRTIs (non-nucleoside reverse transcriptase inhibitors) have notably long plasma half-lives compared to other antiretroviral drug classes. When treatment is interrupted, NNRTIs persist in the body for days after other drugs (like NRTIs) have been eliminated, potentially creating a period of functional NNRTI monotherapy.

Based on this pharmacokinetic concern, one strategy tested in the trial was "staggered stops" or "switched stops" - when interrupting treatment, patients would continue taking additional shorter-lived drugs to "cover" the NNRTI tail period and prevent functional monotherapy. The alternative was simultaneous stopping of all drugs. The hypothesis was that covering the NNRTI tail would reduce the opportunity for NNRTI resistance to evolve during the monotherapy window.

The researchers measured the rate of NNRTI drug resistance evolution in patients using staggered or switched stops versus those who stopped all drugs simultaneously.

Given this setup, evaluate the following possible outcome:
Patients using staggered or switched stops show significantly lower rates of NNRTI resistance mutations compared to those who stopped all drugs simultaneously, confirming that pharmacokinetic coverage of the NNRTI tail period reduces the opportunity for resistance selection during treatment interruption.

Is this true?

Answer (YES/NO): NO